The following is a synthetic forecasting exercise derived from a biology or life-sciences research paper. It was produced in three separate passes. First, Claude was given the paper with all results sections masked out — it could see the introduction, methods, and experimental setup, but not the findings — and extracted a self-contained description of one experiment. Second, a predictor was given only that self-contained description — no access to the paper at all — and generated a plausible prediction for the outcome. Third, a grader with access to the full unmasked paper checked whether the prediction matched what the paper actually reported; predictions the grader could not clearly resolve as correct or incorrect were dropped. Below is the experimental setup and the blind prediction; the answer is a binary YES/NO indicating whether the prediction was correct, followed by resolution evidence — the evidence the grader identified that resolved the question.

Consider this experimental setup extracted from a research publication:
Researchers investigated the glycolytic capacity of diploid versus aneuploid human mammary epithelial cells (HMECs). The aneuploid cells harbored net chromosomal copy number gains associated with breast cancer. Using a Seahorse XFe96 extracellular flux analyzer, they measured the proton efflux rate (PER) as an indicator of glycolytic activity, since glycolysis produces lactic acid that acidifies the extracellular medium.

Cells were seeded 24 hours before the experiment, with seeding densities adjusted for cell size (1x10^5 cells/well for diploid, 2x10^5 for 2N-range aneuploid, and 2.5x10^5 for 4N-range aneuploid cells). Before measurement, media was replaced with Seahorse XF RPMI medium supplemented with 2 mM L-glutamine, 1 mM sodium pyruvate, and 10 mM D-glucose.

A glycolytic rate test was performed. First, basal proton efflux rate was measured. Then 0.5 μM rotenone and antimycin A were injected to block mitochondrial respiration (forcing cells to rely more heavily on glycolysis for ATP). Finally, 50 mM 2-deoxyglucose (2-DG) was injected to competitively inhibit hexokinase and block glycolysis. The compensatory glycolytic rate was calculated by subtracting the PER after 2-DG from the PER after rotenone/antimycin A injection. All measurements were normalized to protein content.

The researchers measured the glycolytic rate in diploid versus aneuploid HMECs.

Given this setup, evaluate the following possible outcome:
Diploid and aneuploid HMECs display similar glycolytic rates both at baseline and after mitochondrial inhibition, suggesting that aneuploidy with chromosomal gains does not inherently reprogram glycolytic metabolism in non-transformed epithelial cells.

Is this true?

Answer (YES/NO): NO